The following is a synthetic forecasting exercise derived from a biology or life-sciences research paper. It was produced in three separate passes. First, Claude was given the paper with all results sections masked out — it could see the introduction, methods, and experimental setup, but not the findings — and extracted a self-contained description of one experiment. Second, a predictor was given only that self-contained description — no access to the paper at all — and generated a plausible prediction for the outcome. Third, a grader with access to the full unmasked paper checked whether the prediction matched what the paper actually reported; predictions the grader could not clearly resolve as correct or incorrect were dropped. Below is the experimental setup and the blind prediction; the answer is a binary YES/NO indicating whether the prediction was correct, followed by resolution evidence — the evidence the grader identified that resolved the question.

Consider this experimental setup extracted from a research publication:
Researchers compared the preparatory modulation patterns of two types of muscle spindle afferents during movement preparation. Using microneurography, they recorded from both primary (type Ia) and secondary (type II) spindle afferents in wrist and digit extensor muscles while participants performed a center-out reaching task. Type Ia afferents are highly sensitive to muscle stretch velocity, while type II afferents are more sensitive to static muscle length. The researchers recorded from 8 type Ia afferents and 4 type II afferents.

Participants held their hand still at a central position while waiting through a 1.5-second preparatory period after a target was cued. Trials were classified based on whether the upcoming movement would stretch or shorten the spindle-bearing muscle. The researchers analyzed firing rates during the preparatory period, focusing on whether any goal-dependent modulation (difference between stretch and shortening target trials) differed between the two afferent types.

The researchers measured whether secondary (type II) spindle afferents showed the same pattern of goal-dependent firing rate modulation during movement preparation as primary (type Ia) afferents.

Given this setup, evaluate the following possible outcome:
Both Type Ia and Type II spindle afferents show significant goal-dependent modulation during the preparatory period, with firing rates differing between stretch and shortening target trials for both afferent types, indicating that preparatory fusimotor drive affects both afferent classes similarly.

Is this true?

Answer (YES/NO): NO